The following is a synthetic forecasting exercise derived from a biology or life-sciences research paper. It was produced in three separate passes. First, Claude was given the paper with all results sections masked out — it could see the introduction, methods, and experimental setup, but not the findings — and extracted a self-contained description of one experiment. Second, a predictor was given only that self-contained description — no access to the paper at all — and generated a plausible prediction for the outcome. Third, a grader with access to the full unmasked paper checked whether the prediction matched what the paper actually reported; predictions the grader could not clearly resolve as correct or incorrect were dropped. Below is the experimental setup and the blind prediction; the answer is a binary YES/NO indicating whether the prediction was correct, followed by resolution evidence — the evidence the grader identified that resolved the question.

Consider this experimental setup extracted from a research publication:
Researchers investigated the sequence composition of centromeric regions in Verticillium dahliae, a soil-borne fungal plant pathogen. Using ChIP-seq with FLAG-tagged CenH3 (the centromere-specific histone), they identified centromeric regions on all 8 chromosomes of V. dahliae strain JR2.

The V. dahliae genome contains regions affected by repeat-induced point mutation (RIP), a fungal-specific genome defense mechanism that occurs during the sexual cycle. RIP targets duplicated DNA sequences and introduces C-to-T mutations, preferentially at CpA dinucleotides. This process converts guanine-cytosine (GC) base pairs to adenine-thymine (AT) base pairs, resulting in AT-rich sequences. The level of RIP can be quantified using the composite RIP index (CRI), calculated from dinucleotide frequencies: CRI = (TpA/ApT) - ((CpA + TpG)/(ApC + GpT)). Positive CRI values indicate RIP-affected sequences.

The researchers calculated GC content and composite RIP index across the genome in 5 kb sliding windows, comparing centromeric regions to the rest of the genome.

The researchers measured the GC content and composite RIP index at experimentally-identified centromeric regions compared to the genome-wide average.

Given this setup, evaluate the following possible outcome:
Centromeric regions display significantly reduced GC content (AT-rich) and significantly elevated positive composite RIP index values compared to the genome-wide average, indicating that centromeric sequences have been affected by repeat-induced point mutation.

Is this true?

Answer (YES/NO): YES